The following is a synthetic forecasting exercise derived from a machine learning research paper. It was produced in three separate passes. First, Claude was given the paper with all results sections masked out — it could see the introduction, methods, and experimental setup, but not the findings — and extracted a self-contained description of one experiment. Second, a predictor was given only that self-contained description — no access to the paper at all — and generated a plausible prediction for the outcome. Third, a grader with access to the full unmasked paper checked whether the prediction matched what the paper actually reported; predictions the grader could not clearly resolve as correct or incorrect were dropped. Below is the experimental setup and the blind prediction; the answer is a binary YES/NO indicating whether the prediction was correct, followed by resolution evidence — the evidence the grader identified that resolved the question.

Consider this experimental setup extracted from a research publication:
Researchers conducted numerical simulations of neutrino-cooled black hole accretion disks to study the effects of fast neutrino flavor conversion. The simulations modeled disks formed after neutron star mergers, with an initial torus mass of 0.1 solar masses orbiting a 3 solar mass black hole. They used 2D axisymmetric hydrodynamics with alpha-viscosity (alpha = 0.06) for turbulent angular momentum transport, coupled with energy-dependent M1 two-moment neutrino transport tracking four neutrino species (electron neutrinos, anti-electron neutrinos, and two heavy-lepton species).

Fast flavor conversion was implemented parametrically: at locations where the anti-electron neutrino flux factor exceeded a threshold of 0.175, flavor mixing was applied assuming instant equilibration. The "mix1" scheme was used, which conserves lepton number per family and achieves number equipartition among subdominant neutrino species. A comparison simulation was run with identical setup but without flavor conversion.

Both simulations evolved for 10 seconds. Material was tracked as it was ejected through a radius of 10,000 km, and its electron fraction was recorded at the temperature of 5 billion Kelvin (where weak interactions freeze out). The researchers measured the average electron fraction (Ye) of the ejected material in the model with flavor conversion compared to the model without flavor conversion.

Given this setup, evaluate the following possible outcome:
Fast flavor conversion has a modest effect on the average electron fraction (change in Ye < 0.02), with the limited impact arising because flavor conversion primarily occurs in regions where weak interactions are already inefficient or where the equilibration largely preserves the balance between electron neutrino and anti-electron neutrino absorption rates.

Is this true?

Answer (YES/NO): YES